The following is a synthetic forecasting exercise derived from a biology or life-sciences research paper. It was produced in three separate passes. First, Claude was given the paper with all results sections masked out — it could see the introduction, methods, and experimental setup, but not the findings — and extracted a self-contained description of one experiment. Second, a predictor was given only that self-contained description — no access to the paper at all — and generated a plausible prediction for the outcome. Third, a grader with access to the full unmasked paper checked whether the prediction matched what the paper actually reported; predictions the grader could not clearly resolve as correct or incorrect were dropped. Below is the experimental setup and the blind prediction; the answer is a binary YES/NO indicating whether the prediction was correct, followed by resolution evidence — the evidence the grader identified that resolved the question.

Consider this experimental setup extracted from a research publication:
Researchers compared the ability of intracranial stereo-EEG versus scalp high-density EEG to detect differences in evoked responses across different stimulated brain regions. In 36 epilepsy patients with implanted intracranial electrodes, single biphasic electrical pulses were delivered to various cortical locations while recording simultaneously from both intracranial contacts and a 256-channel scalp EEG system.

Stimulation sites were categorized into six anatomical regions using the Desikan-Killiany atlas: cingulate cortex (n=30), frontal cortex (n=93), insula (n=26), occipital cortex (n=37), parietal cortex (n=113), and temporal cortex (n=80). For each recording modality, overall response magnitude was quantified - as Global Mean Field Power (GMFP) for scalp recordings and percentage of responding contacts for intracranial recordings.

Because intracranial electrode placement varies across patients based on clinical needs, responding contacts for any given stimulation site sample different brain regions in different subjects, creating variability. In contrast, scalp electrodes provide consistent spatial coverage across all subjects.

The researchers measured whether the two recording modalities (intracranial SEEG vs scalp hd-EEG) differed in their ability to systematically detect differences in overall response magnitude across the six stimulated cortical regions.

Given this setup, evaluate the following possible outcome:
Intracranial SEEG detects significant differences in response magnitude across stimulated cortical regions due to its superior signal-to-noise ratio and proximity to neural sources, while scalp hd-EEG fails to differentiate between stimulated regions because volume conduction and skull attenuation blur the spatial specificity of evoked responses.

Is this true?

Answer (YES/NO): NO